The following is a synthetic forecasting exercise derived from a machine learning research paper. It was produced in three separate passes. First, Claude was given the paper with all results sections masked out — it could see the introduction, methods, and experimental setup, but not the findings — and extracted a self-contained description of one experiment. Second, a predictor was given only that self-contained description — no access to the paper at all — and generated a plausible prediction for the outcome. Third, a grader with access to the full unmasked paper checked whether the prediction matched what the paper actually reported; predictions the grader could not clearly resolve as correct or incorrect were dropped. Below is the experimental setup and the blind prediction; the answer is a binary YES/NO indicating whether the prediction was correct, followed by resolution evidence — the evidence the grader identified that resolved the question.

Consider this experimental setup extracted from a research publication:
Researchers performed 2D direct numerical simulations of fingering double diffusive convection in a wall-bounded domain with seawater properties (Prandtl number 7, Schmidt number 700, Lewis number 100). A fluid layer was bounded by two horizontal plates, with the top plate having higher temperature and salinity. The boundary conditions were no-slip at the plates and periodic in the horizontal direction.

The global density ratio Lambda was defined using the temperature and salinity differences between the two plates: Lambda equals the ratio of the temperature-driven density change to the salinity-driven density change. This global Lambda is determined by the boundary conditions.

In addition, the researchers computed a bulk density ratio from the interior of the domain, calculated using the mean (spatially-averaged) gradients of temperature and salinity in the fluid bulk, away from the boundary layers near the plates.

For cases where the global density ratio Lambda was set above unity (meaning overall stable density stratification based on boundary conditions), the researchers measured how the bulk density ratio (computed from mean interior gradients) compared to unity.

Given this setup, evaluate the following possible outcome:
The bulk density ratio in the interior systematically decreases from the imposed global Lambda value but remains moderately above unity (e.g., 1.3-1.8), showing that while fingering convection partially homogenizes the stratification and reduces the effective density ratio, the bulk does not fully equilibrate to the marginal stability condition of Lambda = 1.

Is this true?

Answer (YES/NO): NO